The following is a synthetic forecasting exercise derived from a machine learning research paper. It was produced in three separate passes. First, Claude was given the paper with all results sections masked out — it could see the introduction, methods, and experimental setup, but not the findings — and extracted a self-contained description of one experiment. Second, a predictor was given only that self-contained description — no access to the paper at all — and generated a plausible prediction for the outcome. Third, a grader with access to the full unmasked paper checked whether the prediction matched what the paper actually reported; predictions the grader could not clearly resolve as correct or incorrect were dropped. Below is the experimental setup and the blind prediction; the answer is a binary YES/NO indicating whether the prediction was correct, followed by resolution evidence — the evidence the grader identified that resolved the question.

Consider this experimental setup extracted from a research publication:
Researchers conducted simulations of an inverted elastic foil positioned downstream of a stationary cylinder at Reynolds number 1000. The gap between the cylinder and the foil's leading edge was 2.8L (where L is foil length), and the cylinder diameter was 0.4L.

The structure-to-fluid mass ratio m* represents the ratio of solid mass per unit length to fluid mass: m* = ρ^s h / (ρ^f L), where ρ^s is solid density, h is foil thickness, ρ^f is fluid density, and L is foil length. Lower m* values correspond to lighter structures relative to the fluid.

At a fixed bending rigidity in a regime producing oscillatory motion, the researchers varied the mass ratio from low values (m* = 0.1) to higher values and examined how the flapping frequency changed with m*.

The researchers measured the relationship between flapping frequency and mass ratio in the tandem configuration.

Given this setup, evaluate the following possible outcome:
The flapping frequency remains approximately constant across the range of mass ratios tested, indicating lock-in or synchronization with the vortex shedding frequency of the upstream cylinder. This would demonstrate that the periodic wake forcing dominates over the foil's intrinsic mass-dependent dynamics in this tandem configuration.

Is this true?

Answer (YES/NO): YES